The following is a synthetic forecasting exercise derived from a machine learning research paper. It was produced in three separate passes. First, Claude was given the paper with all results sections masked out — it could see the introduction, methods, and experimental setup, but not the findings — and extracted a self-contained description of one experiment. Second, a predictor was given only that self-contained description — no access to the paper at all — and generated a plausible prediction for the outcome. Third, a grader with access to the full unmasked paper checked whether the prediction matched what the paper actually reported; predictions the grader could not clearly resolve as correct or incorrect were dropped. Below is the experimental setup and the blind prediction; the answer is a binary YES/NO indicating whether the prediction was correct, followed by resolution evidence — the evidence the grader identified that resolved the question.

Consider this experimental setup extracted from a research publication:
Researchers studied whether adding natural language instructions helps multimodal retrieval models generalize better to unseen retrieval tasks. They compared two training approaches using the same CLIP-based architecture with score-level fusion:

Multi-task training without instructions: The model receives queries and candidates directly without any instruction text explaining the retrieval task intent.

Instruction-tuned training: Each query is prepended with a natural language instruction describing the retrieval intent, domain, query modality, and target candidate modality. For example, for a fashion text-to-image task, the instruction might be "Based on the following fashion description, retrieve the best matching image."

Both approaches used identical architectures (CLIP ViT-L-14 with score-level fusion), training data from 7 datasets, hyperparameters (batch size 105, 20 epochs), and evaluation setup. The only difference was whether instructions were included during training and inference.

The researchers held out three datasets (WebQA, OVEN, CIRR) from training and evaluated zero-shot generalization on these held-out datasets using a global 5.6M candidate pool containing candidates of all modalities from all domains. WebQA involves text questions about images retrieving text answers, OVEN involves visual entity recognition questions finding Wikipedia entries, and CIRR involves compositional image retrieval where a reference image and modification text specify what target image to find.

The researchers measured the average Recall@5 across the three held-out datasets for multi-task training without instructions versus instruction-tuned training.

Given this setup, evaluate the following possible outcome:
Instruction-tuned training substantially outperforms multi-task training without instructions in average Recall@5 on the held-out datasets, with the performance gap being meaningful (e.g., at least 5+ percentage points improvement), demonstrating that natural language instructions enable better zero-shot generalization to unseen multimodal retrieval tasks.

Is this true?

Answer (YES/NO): YES